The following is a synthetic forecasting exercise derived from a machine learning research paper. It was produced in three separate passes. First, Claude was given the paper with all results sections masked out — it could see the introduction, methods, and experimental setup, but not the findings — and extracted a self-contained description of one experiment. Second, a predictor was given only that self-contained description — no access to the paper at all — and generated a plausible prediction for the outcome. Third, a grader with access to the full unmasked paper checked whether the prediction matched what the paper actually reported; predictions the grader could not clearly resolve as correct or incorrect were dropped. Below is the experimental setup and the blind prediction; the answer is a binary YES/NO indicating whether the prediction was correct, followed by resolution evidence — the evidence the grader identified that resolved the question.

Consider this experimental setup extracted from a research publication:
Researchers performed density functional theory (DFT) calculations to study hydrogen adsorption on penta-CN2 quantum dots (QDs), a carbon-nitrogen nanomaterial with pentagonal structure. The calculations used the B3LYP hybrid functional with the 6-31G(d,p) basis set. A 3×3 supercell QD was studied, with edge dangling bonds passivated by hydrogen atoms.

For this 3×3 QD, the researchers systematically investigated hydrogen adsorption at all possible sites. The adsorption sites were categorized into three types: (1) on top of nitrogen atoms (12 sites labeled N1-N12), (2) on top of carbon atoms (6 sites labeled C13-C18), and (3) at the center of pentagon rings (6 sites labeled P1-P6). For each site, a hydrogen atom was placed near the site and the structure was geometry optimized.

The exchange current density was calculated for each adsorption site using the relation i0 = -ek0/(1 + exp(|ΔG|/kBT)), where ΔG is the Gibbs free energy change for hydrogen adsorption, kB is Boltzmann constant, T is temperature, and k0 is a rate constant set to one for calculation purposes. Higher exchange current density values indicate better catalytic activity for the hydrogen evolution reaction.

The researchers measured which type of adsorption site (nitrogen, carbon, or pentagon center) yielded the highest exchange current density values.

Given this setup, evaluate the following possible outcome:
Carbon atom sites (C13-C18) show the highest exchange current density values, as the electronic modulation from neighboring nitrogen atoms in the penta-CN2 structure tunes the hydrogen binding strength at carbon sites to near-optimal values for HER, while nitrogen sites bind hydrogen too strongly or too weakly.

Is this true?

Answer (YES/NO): NO